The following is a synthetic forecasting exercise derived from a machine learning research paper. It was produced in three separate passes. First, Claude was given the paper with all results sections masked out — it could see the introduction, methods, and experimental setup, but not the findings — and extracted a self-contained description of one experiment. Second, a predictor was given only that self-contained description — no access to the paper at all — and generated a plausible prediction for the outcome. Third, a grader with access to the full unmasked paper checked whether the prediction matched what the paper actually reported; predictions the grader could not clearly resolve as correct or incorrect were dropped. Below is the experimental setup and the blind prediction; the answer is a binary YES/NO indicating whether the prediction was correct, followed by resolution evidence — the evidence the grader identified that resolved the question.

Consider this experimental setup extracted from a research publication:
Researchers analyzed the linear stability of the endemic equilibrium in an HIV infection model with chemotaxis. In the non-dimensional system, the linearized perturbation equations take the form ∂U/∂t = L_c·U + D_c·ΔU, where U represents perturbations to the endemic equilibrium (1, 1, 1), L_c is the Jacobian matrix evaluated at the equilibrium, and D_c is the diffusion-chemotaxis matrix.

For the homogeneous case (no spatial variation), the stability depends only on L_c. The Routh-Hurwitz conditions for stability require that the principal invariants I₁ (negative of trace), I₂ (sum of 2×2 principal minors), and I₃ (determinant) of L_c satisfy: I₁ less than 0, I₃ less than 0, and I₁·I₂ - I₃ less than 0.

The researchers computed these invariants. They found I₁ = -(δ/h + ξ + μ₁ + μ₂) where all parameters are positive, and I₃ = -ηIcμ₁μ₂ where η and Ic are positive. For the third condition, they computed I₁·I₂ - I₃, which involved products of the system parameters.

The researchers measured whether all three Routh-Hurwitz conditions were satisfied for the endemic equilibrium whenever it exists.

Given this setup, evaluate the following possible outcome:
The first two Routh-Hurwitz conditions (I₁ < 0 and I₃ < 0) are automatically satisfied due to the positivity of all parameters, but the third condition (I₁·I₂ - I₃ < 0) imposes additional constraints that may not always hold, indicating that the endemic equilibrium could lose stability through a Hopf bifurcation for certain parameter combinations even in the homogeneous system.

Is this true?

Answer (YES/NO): NO